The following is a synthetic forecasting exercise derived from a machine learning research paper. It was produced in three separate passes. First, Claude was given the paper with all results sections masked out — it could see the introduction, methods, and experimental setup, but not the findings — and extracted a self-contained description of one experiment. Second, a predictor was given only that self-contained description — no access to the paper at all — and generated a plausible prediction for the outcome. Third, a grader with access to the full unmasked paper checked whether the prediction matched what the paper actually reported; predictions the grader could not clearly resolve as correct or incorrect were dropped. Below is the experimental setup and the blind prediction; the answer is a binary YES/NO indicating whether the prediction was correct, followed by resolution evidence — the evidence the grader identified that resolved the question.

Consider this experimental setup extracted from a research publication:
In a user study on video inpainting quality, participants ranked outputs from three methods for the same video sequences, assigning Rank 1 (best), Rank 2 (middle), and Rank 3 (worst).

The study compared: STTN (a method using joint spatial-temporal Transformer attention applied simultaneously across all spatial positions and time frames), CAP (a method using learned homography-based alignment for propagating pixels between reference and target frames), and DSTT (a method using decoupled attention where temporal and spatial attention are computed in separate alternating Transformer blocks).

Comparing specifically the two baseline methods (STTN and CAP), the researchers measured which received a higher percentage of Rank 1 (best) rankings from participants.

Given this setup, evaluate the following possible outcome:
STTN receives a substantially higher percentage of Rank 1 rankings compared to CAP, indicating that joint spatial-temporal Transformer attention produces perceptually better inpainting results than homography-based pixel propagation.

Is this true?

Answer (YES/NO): NO